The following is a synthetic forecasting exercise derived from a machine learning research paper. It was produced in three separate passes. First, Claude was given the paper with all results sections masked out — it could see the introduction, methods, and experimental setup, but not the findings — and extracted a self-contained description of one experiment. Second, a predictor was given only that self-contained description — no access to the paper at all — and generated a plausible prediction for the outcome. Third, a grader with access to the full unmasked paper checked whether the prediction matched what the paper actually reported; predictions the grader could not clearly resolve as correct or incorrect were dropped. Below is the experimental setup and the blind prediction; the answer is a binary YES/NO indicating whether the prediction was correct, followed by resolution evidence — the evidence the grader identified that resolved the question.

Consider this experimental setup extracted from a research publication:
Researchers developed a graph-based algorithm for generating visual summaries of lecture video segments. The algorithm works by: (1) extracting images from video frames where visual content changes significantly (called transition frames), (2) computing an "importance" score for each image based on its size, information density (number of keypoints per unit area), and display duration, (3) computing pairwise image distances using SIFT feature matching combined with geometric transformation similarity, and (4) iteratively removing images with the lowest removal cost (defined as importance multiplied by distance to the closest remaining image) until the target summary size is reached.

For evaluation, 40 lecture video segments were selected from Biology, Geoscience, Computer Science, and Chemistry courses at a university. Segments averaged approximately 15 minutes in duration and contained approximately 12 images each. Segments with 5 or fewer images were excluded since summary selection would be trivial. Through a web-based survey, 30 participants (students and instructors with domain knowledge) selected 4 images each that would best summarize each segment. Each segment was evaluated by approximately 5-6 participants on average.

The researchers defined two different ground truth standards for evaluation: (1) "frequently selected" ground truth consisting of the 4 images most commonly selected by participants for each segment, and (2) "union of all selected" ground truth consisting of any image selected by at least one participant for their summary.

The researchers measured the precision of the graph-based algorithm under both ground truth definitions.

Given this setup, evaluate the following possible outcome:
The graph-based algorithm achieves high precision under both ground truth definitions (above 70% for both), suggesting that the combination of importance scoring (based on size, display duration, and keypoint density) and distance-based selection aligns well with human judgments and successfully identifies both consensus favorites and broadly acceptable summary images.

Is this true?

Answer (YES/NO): YES